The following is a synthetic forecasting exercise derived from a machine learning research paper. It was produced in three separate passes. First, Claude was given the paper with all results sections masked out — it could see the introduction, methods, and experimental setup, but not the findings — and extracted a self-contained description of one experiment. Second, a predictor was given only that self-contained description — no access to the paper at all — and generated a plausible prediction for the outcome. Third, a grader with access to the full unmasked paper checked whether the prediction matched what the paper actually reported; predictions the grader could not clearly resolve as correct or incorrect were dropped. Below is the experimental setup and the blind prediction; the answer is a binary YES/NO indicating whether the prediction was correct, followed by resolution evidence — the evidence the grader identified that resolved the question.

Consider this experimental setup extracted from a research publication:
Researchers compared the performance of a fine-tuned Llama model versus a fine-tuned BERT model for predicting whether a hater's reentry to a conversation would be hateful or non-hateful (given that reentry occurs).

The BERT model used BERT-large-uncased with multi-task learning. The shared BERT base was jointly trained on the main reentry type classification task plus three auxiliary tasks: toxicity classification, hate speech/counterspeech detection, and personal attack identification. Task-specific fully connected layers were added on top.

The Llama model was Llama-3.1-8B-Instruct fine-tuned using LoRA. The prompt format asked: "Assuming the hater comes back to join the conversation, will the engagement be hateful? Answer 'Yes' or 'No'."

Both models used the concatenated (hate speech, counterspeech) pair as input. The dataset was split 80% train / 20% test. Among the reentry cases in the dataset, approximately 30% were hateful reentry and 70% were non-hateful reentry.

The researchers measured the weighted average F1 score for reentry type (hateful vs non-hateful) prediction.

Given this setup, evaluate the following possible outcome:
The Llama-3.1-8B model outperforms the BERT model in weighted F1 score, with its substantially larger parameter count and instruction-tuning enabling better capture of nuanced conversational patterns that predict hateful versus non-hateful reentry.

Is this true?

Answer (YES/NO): NO